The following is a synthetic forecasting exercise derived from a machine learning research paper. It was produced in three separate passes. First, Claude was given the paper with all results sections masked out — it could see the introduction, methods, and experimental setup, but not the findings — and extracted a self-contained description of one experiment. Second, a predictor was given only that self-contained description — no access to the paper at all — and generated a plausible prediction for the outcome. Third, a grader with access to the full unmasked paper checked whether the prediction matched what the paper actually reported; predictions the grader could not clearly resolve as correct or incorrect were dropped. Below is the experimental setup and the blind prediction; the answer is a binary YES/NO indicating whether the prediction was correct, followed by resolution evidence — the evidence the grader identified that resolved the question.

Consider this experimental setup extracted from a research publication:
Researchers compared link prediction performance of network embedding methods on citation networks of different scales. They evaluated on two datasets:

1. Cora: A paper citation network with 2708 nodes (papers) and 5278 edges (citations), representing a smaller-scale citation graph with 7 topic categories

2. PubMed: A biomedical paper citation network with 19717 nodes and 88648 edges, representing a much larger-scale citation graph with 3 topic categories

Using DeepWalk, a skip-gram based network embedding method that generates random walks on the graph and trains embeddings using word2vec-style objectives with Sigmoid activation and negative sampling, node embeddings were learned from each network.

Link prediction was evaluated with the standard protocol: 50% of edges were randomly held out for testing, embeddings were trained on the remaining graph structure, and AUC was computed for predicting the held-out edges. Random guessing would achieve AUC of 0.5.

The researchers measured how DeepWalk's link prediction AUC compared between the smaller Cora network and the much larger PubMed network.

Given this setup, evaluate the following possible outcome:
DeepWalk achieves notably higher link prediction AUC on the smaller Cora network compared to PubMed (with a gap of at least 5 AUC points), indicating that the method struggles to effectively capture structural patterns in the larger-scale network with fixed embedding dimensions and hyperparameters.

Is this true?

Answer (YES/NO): YES